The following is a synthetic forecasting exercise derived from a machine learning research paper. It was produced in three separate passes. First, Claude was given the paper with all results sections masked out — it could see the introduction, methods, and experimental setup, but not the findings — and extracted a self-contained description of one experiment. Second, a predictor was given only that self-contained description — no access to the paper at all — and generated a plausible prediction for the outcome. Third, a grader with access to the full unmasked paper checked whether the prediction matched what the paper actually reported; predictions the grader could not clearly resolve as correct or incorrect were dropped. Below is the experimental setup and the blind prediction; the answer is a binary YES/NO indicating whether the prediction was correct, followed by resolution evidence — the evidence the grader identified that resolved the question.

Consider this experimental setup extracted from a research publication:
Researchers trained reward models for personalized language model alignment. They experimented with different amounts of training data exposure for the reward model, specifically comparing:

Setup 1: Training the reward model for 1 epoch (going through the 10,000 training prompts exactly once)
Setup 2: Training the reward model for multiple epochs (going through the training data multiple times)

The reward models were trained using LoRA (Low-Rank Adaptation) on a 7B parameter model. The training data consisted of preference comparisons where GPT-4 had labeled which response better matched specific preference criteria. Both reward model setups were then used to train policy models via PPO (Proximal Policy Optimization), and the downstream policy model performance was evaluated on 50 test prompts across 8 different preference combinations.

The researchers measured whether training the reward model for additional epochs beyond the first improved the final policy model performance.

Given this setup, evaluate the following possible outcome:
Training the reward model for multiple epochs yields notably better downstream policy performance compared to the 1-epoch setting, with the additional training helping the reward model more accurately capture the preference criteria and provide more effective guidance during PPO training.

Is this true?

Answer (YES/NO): NO